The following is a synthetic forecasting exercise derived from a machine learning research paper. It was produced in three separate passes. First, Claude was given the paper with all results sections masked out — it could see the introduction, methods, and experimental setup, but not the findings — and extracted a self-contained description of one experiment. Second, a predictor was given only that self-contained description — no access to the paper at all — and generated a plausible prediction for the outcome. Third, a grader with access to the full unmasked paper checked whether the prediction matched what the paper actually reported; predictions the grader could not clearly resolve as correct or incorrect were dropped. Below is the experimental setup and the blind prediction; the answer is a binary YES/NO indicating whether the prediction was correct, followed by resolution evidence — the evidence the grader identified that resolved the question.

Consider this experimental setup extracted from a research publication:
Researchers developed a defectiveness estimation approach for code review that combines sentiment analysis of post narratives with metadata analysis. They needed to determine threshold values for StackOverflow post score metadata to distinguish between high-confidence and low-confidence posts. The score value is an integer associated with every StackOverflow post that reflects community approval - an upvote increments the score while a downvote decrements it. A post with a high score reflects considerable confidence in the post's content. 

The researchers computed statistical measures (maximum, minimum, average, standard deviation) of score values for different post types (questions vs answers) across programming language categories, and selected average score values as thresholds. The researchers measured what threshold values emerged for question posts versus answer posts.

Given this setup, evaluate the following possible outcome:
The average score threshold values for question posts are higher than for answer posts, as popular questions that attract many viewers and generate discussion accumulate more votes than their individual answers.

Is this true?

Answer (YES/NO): NO